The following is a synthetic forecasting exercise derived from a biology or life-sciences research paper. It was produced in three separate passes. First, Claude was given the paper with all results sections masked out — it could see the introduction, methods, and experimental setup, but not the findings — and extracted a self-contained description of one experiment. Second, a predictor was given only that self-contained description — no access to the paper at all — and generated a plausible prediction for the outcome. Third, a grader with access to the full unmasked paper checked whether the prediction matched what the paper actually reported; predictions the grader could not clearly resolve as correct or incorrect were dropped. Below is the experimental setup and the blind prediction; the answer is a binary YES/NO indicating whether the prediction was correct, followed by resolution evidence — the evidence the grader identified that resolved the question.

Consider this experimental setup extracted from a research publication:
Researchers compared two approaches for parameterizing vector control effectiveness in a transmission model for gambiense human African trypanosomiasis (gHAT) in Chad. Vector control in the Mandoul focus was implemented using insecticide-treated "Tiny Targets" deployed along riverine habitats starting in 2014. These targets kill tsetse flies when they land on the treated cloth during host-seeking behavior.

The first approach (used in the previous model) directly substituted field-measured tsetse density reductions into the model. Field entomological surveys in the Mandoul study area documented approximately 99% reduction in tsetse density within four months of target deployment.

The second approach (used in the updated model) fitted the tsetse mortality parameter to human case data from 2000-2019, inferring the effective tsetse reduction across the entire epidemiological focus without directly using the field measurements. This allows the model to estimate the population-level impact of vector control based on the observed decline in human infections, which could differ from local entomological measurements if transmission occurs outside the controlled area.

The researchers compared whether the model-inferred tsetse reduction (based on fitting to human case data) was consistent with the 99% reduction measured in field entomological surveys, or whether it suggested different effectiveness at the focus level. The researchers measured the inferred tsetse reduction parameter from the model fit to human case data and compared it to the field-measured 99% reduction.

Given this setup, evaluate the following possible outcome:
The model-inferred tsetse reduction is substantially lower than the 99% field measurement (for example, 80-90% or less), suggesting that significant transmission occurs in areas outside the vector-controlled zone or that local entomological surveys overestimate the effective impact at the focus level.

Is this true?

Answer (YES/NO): NO